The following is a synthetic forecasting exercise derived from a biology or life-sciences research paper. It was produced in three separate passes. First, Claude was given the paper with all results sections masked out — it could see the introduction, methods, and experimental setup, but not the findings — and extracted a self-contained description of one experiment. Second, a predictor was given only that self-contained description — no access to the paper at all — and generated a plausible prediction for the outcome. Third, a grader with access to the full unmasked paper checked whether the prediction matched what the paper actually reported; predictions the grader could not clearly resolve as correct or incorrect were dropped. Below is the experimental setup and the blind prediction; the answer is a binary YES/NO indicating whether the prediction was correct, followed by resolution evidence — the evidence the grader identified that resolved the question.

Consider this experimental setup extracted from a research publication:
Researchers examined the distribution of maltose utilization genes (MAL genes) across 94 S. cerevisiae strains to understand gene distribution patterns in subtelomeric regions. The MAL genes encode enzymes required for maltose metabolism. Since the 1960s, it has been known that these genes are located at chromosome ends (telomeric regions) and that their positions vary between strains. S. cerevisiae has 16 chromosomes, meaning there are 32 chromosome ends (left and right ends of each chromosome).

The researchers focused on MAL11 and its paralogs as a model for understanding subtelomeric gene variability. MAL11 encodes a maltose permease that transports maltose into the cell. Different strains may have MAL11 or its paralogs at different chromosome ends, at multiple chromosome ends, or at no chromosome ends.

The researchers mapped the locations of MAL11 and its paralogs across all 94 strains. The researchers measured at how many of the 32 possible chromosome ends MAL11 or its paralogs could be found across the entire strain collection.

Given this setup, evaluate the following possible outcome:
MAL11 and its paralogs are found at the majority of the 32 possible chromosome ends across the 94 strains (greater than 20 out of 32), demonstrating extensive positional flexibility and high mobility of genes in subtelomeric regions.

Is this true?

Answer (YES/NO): NO